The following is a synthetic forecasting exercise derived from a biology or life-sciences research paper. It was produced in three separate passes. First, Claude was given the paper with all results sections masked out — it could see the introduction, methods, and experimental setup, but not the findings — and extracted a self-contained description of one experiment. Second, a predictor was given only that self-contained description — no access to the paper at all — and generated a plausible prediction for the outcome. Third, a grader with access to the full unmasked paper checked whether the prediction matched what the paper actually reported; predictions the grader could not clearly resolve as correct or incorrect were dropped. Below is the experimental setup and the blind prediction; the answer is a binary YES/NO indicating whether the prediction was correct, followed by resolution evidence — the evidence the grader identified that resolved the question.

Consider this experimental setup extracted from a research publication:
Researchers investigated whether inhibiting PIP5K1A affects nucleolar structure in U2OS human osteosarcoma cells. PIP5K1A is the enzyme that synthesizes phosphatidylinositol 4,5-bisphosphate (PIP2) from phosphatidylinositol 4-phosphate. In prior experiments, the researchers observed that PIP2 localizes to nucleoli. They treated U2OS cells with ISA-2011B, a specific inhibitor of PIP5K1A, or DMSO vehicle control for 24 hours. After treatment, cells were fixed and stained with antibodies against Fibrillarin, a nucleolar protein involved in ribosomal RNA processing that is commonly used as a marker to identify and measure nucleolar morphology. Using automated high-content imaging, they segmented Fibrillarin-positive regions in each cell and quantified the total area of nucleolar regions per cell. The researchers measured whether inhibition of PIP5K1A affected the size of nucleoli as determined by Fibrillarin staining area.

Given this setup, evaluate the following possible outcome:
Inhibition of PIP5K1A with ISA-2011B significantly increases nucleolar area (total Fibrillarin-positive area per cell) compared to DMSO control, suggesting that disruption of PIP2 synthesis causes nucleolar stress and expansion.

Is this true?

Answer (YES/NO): YES